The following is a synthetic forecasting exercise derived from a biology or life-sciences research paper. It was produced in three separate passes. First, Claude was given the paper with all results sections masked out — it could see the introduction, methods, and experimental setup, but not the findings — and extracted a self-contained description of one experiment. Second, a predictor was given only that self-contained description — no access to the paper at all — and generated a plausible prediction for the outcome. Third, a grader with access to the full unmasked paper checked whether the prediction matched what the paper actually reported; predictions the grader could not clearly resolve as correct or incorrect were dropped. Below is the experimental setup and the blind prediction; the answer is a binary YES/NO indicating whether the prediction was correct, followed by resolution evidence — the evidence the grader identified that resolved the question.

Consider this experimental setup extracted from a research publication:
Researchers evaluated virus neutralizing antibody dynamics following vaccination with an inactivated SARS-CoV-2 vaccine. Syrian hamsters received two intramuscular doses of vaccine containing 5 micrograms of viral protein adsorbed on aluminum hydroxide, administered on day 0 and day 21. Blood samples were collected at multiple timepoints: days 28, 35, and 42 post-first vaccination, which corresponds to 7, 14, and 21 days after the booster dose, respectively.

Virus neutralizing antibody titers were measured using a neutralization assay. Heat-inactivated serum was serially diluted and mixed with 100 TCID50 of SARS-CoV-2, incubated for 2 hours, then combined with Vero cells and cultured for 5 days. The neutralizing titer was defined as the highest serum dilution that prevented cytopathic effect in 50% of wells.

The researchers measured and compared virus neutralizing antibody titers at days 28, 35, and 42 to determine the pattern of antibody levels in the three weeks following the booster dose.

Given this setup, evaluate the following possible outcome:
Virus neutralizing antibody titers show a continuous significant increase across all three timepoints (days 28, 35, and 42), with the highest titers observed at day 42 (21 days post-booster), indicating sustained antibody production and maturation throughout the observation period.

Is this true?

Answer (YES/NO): NO